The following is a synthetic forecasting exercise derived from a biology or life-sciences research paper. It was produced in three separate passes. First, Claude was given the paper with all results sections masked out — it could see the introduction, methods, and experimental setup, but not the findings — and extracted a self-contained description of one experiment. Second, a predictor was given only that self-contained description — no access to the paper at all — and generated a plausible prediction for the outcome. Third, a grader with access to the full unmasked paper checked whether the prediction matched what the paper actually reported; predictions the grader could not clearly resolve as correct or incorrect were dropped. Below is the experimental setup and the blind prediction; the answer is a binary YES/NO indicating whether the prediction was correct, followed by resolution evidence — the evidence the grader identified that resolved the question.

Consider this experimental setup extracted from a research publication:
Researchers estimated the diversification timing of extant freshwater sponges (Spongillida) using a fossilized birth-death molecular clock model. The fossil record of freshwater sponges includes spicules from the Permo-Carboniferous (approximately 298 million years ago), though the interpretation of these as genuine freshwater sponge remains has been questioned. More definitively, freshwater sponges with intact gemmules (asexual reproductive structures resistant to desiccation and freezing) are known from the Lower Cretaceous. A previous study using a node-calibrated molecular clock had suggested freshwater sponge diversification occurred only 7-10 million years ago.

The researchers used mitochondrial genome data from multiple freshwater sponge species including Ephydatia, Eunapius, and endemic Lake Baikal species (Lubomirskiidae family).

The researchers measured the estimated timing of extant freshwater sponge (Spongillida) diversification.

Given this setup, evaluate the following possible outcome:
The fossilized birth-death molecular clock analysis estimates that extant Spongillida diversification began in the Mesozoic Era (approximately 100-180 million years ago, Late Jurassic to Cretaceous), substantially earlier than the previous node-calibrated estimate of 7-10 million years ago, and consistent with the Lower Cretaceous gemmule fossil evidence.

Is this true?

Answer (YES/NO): NO